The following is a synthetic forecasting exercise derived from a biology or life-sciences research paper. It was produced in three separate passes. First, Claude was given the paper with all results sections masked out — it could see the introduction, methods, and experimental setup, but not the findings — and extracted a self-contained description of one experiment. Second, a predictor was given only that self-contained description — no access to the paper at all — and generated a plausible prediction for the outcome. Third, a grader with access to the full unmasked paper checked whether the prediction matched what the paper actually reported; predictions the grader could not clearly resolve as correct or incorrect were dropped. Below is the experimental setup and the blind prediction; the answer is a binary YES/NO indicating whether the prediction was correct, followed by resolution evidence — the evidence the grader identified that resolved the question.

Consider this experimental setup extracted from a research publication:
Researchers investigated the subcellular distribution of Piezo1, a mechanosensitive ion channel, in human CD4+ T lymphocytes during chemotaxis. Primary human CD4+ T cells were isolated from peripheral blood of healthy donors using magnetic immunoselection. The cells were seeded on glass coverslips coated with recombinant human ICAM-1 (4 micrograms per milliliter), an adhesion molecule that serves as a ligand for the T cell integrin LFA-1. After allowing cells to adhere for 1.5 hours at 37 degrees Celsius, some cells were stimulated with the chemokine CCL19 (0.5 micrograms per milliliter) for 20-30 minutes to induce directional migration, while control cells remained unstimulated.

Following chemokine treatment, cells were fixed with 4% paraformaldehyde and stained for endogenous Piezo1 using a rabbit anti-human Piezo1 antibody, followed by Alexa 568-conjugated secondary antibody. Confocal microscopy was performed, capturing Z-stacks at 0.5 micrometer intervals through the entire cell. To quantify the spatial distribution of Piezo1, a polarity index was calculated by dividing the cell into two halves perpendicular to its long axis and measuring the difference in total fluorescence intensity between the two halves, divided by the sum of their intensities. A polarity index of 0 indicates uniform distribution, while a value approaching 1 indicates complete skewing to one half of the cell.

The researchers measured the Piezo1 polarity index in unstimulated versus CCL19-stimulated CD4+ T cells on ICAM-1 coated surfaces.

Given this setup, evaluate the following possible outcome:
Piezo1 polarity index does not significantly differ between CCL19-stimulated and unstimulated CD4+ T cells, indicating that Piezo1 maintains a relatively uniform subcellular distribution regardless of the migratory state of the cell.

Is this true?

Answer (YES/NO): NO